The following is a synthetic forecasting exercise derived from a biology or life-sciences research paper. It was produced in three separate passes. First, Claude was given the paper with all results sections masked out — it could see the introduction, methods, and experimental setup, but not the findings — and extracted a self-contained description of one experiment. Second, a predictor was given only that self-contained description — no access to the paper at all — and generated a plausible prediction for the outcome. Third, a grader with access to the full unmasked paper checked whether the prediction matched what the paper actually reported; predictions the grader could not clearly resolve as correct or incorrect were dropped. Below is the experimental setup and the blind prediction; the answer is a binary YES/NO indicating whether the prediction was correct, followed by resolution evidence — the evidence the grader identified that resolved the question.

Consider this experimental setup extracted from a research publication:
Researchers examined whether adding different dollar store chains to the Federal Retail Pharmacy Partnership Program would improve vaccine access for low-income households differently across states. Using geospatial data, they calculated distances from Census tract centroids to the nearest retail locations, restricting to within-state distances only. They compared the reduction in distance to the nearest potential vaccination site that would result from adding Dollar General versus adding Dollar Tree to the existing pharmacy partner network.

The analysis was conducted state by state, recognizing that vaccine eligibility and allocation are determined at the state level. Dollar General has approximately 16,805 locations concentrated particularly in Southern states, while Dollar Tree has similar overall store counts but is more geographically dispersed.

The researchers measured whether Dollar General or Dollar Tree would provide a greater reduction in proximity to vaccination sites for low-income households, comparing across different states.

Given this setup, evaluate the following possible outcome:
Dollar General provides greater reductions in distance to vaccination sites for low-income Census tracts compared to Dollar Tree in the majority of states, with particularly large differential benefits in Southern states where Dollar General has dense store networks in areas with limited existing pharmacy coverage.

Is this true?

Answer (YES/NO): NO